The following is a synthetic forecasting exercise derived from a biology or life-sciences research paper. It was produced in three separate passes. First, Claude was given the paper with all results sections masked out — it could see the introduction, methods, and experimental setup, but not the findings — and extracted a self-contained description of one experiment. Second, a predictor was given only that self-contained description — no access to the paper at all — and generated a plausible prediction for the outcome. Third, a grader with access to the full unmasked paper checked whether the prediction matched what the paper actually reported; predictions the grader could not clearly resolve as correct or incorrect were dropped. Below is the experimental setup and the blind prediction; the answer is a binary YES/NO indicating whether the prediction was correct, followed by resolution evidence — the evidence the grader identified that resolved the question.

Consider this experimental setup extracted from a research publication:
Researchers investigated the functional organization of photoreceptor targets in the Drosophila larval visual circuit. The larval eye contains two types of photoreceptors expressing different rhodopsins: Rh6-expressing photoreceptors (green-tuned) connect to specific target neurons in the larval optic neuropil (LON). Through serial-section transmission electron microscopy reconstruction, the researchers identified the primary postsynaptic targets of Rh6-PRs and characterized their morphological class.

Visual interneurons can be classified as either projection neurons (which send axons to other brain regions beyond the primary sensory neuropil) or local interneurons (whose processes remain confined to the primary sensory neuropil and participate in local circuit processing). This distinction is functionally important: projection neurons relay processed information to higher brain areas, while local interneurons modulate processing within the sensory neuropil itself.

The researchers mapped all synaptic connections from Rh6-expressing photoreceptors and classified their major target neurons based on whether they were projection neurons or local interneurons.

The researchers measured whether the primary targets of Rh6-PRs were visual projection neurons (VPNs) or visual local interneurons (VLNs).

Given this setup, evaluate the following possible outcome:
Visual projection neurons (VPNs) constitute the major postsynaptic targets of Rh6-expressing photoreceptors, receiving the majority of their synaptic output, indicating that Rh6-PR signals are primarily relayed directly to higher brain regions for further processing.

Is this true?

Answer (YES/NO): NO